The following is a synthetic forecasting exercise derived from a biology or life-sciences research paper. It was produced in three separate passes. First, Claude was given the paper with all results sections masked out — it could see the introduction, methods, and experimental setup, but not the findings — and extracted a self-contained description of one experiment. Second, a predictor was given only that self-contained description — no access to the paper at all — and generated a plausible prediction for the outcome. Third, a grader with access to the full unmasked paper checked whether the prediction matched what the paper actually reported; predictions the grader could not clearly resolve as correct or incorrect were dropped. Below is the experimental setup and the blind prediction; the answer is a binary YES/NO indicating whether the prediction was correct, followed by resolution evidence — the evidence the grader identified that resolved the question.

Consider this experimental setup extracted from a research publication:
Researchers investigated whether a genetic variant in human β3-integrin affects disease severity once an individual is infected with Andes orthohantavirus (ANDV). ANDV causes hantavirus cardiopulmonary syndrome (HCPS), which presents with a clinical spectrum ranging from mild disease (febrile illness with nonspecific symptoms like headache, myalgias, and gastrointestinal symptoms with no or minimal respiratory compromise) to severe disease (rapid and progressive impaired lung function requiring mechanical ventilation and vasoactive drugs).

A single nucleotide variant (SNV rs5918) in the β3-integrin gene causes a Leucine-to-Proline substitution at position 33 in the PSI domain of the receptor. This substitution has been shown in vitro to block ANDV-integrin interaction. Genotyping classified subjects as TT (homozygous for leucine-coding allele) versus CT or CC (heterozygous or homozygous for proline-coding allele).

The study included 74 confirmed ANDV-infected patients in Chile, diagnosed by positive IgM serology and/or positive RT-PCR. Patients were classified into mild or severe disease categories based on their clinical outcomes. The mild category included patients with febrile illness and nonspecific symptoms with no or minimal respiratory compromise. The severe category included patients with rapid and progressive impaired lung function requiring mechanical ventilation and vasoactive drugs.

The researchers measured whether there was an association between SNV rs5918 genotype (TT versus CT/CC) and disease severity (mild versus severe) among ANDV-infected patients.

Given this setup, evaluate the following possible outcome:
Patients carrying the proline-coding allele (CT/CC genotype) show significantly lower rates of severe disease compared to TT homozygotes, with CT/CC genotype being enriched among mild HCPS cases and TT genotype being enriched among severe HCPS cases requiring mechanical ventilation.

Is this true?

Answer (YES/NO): NO